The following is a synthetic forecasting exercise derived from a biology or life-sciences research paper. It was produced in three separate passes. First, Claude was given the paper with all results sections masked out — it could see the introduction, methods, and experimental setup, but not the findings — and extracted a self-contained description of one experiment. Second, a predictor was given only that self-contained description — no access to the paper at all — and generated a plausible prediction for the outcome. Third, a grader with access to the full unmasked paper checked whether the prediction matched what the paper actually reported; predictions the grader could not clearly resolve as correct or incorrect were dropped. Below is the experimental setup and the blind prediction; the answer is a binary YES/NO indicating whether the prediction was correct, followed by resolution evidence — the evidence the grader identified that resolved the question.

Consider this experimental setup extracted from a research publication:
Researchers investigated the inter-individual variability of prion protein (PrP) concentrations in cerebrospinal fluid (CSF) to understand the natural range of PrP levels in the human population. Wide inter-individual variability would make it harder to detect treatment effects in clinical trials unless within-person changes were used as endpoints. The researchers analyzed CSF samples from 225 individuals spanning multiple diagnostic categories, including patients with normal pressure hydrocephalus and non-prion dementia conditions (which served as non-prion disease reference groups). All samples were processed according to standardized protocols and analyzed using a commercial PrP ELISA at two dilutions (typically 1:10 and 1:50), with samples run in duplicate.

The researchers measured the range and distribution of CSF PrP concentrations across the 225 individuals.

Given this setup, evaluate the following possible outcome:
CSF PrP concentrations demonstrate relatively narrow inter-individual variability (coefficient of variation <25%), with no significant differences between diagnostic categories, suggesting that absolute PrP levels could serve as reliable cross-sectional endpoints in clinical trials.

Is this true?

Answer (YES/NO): NO